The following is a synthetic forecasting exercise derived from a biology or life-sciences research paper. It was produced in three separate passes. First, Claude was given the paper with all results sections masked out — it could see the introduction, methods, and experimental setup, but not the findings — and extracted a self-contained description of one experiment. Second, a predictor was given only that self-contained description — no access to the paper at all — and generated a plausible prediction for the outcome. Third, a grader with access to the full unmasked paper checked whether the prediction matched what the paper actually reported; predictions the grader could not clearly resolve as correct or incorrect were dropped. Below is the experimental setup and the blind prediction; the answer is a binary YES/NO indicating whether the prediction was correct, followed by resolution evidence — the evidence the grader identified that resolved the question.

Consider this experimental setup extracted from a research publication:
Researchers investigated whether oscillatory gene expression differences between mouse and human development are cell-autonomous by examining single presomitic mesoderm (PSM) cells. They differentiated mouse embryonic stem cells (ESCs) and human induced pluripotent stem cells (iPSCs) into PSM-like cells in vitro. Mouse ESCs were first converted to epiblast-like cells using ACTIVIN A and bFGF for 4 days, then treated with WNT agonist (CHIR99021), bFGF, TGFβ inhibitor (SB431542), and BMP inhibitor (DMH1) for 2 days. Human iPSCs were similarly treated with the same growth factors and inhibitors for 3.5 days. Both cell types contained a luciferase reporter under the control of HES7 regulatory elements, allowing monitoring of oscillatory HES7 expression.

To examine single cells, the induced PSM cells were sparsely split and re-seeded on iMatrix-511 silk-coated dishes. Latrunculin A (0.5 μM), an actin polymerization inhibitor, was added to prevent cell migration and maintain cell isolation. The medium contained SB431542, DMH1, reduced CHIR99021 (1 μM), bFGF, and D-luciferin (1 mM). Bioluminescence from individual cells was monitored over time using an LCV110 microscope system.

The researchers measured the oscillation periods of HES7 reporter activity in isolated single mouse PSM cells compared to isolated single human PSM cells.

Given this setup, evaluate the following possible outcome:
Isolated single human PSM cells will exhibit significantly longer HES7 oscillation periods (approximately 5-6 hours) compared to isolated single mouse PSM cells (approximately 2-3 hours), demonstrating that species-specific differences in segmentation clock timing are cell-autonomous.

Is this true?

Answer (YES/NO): YES